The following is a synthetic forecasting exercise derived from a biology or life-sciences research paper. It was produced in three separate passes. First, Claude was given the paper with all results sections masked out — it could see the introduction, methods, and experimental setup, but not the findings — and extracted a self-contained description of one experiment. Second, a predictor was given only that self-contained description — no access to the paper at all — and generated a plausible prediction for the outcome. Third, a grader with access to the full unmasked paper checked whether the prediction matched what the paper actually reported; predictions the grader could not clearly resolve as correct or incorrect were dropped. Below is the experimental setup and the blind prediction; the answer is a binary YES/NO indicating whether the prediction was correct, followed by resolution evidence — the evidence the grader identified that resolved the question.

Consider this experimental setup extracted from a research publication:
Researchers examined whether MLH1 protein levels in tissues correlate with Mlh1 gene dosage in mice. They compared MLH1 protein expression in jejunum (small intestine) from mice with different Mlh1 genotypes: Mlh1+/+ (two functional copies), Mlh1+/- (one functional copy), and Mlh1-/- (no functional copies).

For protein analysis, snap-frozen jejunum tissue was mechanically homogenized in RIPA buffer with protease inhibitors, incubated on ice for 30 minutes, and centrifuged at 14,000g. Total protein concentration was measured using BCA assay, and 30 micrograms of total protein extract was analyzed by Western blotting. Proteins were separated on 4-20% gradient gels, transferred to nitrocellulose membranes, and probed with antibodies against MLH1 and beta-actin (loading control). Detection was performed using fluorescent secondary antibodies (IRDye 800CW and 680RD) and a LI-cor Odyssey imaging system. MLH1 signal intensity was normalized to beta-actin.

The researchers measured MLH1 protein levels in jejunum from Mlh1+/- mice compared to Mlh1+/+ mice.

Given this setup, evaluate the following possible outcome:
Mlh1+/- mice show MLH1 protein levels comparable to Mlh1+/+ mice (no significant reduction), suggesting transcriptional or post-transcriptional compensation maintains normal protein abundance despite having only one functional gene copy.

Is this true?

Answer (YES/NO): NO